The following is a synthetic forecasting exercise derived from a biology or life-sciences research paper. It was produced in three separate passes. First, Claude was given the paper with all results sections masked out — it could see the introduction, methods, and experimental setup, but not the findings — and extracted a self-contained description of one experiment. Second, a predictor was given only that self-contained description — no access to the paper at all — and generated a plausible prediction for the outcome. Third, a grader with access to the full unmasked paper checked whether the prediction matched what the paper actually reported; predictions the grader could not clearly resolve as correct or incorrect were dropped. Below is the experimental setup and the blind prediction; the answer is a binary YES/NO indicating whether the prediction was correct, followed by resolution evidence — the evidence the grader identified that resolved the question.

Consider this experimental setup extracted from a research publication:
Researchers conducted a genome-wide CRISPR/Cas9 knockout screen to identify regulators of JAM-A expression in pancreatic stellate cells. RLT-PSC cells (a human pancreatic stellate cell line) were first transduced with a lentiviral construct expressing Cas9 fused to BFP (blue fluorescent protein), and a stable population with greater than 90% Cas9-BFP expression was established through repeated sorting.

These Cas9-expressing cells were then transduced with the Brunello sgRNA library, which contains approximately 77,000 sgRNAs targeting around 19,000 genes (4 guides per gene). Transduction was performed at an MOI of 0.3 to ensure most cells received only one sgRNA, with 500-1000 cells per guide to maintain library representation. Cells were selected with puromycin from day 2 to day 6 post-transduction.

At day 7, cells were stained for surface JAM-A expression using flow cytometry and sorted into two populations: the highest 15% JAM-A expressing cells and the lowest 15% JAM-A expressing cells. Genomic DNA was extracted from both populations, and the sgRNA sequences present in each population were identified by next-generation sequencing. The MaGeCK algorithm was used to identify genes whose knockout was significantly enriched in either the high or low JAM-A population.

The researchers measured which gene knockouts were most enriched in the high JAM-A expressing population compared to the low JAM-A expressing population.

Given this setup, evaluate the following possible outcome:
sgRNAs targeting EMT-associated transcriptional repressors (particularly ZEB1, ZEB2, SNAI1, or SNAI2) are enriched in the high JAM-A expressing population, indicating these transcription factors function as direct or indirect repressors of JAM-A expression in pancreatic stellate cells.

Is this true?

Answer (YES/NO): YES